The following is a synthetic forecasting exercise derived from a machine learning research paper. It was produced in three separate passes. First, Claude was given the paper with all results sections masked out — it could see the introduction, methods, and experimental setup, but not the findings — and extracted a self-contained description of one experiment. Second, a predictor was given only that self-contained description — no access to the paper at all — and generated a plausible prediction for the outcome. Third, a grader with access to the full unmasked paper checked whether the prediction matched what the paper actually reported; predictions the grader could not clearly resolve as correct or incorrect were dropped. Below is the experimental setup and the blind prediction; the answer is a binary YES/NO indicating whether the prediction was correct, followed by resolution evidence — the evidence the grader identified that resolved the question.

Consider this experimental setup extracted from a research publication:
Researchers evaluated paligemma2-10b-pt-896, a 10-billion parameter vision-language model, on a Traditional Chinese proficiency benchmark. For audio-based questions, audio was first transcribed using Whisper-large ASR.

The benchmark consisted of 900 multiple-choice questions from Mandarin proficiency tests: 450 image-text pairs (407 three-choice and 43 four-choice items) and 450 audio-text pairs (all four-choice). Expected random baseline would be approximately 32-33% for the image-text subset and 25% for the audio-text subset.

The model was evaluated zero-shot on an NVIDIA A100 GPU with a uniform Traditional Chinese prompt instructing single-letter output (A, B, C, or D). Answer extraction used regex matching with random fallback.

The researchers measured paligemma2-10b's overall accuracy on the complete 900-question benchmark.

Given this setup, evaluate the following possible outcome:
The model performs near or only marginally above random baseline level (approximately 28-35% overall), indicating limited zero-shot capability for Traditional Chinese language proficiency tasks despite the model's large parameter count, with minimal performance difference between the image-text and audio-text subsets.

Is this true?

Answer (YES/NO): NO